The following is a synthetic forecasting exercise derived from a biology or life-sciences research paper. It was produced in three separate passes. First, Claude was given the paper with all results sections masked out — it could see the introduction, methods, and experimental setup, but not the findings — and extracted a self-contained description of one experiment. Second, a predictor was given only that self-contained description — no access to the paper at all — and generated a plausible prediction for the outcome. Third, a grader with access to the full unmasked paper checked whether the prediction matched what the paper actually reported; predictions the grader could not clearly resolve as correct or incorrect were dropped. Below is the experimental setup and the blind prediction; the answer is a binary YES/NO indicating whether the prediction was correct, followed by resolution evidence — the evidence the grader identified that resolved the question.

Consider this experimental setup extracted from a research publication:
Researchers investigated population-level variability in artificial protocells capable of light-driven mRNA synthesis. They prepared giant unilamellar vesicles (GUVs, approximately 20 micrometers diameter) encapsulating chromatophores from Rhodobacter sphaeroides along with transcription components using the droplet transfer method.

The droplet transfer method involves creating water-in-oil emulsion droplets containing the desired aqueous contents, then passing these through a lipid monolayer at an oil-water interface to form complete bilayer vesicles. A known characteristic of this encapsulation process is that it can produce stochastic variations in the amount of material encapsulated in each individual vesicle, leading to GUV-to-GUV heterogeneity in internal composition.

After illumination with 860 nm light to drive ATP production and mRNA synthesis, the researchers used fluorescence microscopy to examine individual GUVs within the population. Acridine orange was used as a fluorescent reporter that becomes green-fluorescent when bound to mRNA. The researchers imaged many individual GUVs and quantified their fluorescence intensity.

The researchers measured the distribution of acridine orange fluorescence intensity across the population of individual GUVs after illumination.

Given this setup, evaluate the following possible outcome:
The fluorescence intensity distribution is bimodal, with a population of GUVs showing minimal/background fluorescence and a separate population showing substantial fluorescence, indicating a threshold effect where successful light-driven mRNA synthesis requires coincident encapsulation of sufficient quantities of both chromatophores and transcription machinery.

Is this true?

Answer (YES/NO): NO